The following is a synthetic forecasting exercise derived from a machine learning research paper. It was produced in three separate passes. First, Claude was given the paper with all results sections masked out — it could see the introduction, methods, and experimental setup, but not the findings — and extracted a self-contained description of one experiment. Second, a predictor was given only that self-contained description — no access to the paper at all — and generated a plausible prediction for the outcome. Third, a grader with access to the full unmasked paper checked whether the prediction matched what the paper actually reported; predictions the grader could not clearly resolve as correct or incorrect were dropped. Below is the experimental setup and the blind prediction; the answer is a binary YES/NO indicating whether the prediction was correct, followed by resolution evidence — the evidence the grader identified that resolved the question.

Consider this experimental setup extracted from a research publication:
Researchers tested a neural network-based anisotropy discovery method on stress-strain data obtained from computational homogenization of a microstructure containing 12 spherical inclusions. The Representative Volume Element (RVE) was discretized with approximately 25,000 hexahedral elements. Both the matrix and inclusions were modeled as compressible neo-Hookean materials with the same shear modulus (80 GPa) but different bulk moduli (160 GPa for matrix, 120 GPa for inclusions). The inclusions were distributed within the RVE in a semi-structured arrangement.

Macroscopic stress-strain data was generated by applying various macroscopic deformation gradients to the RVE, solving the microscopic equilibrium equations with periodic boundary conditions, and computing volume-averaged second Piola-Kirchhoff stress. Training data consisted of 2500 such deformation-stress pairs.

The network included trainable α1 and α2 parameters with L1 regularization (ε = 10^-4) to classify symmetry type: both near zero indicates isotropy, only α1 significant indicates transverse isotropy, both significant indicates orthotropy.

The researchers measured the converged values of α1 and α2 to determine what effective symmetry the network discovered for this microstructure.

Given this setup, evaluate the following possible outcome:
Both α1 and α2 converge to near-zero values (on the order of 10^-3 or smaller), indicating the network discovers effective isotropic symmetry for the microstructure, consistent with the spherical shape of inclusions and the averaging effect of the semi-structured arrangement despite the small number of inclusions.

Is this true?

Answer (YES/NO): NO